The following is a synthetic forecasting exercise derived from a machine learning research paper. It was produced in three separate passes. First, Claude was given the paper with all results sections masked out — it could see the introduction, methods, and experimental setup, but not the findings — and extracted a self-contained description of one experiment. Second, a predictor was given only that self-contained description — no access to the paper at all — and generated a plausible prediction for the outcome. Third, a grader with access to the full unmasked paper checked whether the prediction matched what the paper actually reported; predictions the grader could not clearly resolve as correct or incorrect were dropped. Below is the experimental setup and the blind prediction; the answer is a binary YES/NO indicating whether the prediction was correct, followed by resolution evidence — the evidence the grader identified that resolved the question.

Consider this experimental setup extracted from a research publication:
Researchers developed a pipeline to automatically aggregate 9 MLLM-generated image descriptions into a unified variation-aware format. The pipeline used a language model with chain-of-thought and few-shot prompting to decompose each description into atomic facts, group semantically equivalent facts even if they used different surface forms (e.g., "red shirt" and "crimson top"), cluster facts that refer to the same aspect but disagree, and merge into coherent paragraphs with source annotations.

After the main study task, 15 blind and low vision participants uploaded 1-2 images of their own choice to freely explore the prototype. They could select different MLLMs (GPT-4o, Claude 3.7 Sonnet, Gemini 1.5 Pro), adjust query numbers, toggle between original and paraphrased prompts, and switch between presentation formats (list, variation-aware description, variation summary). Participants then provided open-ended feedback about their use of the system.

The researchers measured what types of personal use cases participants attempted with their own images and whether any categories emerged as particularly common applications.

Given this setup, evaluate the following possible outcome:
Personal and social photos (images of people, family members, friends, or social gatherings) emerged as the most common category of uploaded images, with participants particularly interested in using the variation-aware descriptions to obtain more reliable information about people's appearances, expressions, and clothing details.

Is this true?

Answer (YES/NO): NO